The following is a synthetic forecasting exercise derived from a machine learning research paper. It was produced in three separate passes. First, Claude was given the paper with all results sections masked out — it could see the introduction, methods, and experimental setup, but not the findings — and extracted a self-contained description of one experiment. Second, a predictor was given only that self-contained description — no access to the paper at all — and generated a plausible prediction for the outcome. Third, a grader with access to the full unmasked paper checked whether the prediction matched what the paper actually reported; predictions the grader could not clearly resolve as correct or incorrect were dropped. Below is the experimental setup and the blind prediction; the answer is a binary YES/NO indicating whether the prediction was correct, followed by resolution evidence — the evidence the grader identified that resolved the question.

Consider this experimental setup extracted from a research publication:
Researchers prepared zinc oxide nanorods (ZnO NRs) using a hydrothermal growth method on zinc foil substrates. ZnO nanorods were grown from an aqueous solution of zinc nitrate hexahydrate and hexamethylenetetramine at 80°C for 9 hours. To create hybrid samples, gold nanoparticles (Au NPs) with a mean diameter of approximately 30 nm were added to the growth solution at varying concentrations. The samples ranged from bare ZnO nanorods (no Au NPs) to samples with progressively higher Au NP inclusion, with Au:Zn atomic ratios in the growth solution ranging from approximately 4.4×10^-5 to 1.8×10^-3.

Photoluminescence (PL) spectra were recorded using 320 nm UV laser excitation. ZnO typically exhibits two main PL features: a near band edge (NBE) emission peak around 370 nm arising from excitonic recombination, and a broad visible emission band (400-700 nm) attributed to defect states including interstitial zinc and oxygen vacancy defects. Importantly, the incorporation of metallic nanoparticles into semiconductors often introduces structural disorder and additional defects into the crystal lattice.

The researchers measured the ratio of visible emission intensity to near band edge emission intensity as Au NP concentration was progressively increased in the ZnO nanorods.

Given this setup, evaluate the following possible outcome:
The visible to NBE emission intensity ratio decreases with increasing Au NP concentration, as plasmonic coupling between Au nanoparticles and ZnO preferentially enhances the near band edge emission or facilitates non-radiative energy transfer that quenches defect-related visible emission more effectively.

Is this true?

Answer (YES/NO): YES